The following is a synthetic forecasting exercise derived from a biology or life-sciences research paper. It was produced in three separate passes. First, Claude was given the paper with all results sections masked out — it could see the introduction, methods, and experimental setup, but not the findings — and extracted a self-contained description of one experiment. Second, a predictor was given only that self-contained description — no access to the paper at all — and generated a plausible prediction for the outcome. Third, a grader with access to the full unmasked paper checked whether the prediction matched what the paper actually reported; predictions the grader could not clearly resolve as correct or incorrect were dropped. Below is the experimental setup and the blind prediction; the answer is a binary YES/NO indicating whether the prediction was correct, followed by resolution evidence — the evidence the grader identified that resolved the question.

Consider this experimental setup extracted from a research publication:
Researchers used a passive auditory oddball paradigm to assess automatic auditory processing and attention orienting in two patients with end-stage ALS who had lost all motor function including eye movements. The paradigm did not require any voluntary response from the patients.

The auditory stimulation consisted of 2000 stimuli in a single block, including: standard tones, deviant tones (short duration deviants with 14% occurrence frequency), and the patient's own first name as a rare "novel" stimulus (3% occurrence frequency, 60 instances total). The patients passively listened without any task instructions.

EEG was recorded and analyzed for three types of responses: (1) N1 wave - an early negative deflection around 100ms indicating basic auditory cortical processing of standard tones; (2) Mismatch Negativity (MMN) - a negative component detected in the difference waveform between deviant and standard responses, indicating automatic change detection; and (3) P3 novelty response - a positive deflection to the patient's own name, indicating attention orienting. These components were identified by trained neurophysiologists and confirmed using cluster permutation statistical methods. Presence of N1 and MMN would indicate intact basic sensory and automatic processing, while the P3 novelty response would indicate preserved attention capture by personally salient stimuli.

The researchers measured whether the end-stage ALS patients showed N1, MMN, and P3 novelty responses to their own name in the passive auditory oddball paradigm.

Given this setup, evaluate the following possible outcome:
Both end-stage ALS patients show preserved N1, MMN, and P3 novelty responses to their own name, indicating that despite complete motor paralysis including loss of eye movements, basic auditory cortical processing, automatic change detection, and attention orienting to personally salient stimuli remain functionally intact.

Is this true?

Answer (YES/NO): NO